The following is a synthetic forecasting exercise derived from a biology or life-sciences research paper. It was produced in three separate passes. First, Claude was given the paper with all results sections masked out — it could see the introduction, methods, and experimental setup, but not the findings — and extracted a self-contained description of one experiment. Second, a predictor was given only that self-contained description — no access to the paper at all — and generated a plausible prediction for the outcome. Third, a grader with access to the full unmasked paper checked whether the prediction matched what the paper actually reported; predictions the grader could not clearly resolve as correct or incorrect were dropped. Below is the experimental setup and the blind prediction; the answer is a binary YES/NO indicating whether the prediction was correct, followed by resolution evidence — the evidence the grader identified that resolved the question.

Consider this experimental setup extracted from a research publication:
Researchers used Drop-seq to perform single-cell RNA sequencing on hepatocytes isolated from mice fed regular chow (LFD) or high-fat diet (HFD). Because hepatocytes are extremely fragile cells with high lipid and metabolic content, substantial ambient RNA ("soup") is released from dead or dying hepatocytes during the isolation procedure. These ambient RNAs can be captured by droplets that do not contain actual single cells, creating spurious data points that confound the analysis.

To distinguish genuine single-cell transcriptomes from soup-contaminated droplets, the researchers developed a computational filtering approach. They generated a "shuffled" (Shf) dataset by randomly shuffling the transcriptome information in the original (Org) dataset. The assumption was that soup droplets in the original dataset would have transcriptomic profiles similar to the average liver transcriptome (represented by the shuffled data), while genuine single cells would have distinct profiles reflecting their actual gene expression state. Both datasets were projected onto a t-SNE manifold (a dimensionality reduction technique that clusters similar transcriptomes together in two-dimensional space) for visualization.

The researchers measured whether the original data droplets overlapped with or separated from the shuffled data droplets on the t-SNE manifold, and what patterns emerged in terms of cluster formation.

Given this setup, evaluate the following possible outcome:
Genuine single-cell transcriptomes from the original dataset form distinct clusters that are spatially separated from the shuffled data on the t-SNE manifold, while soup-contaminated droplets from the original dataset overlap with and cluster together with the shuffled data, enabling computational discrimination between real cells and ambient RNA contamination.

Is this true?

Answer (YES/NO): YES